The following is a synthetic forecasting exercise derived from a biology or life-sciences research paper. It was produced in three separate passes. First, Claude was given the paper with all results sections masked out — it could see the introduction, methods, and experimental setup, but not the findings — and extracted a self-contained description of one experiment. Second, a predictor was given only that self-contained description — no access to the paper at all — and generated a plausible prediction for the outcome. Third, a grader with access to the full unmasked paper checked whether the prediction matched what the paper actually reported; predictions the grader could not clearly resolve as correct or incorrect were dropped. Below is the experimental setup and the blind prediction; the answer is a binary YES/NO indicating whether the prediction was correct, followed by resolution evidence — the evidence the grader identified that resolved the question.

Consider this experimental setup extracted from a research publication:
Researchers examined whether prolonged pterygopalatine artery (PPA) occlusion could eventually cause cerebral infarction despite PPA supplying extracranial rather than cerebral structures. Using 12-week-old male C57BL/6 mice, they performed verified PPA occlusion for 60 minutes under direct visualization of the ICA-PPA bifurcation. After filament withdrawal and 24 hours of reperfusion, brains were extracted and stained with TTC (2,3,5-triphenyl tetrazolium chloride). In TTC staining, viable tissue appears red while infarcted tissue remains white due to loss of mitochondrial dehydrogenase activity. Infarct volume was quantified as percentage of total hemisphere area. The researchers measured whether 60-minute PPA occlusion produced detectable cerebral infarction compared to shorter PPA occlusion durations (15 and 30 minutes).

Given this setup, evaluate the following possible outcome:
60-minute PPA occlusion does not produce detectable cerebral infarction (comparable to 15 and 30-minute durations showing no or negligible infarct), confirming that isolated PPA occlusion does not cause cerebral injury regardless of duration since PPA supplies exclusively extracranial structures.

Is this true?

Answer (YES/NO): NO